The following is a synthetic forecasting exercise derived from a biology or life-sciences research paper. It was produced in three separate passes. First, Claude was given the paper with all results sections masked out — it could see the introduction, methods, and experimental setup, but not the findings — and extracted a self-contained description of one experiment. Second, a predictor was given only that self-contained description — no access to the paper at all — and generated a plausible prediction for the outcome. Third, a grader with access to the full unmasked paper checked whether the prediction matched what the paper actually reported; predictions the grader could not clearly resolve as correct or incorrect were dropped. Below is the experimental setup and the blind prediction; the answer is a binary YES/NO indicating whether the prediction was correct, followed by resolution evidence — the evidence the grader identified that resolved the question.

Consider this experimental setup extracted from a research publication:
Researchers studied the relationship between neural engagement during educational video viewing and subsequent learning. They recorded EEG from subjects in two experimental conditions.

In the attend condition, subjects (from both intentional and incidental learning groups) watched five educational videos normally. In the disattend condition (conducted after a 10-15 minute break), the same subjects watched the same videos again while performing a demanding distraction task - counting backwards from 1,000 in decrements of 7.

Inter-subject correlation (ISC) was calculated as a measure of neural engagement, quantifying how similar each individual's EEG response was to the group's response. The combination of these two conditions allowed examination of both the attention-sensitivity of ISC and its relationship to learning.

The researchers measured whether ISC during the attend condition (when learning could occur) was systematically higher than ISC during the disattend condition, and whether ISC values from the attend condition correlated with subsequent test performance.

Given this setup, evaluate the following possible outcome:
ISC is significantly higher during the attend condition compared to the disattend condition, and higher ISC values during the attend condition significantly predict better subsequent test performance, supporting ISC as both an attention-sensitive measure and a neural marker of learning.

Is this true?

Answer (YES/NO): NO